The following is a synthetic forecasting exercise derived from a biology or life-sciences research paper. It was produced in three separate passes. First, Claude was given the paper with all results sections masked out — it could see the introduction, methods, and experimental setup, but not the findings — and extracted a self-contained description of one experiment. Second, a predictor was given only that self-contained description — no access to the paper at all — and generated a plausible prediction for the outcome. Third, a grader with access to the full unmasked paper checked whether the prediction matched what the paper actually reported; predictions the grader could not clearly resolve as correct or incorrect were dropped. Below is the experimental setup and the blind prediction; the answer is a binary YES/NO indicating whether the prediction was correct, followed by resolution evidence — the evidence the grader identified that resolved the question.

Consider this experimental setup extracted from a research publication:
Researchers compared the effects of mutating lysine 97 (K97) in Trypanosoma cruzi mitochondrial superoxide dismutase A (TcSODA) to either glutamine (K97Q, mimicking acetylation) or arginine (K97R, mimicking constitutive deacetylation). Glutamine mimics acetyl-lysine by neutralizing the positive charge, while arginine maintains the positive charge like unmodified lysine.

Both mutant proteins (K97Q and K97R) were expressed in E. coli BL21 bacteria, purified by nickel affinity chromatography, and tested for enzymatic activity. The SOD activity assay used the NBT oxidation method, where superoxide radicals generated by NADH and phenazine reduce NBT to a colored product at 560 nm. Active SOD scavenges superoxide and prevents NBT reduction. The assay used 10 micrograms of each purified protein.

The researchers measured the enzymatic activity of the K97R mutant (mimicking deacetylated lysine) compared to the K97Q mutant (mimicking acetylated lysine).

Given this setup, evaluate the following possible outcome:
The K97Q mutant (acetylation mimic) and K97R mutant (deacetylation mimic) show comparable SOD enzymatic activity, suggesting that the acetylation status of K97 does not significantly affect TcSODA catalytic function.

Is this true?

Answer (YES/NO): NO